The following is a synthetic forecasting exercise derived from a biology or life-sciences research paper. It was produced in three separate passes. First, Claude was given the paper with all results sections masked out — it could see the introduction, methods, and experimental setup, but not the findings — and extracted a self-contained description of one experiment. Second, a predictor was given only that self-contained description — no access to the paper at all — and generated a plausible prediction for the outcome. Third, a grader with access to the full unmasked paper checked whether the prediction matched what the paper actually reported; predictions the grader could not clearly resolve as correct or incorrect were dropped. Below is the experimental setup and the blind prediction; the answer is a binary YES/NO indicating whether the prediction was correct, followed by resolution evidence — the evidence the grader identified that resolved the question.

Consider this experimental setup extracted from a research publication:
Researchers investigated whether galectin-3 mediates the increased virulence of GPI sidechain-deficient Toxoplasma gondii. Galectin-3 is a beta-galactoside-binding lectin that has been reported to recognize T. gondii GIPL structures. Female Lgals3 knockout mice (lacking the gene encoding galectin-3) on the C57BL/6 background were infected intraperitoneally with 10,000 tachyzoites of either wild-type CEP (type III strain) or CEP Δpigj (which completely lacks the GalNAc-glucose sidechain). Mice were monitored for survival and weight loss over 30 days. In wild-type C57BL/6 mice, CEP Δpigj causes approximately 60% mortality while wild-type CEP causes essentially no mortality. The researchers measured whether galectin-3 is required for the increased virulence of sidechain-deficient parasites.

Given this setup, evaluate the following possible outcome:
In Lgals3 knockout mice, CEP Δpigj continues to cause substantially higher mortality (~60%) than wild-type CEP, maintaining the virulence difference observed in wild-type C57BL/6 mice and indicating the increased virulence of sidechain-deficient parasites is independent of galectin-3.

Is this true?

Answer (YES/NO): NO